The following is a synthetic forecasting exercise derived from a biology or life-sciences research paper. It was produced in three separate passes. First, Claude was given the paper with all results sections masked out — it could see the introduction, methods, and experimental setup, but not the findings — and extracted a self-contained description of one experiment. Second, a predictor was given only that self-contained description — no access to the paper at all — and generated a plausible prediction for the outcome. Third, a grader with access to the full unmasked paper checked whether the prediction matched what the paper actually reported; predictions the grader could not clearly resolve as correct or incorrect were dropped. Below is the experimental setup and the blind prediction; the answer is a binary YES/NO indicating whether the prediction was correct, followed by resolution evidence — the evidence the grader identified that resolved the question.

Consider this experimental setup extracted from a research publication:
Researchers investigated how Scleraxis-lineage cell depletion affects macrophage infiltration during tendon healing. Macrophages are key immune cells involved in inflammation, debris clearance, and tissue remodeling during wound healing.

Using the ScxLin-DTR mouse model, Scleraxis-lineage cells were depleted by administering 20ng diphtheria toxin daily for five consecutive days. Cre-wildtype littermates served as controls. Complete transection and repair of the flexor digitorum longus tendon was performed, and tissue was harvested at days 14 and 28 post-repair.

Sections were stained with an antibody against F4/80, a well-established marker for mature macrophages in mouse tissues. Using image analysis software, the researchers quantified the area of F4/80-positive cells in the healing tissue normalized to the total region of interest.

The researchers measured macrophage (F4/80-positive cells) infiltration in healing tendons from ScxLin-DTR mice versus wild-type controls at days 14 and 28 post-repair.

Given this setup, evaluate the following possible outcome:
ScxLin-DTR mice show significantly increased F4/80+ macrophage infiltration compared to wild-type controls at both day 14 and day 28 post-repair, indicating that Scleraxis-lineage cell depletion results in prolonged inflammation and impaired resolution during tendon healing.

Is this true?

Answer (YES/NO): NO